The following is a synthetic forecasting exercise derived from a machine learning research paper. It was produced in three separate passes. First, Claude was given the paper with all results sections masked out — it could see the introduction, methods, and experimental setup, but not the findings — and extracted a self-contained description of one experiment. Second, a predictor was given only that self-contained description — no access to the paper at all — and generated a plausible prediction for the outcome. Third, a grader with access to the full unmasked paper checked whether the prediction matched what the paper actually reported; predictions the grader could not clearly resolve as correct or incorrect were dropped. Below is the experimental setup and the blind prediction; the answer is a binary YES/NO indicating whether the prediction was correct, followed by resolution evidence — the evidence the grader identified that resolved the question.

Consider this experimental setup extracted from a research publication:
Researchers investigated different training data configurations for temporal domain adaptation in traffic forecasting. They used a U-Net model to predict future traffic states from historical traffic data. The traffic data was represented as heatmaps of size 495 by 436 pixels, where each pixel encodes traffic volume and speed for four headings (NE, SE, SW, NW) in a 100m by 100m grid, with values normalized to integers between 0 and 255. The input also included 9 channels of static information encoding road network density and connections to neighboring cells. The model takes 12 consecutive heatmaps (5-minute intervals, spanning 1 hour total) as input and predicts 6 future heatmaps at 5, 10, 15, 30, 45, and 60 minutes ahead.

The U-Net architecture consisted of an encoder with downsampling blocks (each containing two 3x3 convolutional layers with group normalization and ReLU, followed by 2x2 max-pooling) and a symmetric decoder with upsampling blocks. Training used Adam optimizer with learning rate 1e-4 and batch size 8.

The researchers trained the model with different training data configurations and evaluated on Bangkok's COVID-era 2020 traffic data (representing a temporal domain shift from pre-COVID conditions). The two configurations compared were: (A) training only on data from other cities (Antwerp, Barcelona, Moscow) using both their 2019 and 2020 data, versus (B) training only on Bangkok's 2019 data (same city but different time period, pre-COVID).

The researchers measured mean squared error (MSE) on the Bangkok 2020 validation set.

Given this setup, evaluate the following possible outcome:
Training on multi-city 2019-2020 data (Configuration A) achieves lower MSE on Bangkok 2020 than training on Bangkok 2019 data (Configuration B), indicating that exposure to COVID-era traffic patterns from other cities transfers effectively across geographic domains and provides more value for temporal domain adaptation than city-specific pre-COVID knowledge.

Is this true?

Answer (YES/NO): NO